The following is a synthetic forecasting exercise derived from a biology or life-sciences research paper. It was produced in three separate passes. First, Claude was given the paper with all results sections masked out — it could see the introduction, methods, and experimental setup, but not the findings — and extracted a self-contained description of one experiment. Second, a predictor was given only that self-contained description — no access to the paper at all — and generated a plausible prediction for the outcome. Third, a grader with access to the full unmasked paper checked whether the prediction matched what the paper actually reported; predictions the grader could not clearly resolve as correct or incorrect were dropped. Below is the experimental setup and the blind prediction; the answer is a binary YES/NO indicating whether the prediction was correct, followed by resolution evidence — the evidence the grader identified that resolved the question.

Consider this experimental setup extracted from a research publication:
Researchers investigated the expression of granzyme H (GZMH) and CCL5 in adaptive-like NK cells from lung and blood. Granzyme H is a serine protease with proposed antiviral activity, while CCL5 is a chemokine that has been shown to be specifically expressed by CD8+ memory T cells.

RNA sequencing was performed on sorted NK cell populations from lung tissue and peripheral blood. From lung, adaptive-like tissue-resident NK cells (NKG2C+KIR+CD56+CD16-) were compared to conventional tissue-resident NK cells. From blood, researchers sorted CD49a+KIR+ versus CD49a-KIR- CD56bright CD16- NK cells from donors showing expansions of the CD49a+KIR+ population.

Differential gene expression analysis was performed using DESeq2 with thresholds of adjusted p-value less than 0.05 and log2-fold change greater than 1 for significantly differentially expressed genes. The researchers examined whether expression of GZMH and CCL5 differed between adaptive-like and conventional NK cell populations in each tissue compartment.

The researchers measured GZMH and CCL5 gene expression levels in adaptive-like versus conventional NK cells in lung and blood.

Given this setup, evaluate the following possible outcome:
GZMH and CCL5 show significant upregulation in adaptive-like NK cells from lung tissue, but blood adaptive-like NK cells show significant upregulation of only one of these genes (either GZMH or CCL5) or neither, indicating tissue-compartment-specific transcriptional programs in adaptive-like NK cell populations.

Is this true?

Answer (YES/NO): NO